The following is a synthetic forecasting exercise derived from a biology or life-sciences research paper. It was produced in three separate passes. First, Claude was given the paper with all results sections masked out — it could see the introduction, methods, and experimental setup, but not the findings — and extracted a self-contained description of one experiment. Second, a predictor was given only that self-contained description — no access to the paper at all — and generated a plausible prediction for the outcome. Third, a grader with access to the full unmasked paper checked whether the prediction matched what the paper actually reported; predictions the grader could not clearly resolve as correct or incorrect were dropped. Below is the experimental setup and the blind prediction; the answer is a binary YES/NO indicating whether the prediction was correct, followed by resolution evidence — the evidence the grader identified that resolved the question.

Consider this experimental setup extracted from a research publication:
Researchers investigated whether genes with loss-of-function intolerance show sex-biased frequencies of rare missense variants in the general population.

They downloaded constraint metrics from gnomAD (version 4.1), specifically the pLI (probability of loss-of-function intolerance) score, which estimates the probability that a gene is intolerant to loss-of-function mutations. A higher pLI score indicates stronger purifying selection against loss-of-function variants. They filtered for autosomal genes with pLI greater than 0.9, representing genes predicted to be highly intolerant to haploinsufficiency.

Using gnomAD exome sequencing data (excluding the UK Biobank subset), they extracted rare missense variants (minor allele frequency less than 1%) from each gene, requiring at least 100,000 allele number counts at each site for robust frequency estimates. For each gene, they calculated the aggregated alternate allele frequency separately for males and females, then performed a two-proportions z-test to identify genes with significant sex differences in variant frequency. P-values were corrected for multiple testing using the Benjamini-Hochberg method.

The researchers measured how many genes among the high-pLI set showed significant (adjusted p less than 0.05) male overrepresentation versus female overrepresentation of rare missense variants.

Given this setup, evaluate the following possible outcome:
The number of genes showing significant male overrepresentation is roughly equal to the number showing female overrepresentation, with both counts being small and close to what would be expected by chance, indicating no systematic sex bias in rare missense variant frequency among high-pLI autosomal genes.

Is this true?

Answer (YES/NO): NO